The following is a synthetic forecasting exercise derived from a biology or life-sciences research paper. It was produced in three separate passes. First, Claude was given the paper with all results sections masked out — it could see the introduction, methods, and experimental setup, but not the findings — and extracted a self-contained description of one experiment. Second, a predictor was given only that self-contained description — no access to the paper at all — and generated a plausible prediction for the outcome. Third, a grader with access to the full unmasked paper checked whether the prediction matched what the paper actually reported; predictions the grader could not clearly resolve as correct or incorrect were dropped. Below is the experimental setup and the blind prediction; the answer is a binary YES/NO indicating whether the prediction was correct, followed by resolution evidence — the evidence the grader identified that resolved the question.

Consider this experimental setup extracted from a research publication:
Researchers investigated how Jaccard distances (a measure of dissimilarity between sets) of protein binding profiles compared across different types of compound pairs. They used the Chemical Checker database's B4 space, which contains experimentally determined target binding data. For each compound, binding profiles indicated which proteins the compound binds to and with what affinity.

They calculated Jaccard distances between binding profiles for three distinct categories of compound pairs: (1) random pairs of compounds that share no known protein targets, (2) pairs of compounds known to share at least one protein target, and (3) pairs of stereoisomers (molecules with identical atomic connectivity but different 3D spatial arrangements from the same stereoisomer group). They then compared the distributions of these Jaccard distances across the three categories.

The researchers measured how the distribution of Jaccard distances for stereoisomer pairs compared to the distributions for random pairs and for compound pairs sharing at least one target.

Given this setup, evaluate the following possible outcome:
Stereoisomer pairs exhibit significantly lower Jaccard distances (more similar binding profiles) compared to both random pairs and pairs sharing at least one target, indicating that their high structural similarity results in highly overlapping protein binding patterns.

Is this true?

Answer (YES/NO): YES